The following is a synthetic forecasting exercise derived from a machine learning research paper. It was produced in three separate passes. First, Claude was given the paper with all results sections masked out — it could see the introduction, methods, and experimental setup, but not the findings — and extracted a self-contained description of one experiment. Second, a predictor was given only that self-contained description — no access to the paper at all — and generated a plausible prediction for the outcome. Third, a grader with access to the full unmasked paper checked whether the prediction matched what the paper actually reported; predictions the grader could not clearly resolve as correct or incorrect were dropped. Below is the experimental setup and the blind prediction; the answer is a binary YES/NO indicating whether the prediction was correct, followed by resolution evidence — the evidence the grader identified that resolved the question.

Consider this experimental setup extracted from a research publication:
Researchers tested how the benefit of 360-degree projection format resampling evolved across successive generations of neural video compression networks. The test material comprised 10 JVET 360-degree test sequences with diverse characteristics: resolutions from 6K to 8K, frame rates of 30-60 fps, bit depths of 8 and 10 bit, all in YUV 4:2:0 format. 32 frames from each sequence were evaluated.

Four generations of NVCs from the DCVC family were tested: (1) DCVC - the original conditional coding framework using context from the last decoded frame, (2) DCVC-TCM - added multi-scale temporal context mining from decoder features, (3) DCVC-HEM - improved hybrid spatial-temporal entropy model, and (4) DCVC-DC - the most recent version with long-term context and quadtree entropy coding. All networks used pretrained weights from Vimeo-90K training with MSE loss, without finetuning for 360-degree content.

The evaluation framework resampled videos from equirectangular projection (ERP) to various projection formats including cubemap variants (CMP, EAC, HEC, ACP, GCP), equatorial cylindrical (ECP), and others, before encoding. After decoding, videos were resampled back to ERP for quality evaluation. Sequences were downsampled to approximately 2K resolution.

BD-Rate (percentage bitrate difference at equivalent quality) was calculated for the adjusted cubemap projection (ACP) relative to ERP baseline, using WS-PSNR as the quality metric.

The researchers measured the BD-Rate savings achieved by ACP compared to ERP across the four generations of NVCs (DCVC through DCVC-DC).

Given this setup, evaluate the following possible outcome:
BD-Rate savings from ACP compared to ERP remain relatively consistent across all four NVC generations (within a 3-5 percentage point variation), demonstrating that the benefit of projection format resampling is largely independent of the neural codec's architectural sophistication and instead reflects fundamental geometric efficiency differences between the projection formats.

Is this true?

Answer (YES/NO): NO